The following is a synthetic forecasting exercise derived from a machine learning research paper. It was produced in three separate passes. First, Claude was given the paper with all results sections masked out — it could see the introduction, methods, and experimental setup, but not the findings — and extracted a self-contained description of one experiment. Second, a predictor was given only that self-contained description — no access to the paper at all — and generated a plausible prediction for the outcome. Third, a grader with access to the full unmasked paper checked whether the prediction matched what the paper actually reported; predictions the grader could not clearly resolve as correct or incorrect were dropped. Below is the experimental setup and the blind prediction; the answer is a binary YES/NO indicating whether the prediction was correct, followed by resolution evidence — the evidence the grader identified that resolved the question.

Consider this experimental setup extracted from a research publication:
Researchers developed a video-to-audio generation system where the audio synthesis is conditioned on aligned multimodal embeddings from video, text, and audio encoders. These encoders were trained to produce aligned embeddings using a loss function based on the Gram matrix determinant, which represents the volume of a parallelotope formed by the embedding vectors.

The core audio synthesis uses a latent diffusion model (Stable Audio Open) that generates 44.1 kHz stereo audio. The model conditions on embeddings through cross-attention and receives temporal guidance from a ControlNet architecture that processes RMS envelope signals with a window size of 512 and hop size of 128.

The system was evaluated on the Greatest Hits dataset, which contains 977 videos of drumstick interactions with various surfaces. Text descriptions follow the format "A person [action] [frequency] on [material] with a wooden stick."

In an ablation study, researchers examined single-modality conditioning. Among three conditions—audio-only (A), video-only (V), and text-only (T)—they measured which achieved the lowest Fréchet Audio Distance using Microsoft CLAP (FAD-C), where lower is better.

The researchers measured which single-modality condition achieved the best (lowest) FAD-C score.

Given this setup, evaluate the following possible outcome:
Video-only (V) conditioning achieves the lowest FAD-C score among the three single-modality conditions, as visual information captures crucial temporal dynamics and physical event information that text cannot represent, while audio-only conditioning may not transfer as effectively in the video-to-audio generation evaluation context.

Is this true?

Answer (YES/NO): YES